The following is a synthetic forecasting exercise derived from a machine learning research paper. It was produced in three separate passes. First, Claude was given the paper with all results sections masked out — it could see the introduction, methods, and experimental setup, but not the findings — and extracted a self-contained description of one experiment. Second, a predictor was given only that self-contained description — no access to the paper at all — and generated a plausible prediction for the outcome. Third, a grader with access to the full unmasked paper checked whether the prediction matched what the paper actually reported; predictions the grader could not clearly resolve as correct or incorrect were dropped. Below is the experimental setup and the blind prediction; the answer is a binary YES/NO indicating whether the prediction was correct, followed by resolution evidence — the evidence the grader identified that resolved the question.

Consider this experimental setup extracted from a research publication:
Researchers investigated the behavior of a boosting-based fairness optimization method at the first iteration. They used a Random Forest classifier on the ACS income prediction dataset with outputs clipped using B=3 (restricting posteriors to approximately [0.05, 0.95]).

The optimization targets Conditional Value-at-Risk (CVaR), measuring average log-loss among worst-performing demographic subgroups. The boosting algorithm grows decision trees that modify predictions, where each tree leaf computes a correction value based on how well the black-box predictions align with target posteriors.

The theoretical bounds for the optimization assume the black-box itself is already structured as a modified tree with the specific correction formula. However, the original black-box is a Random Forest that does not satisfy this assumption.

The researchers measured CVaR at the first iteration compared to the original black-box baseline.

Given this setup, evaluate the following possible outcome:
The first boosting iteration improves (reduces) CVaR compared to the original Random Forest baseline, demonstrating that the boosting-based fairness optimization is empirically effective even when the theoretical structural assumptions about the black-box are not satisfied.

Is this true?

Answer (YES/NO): NO